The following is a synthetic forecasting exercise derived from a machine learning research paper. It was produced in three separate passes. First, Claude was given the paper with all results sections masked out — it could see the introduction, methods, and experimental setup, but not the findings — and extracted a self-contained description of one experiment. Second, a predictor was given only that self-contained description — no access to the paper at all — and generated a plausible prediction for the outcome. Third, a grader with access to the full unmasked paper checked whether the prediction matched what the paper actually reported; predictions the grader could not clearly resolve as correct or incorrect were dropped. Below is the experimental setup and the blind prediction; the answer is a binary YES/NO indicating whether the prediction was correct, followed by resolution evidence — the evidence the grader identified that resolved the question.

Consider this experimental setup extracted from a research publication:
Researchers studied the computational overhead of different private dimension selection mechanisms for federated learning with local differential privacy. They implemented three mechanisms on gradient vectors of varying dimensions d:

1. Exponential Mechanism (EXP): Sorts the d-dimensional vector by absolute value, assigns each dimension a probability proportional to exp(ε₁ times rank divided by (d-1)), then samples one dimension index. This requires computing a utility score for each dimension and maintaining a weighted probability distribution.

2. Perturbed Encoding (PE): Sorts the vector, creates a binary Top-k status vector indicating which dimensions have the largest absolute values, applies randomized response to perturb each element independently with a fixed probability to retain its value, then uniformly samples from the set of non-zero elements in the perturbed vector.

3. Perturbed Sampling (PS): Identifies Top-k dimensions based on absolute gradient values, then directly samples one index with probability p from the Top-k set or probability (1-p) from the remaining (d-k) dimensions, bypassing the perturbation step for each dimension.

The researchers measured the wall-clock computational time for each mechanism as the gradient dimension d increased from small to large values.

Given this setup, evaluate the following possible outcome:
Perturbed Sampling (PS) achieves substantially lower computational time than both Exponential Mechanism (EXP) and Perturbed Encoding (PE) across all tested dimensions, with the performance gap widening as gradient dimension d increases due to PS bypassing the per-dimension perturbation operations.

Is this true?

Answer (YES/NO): NO